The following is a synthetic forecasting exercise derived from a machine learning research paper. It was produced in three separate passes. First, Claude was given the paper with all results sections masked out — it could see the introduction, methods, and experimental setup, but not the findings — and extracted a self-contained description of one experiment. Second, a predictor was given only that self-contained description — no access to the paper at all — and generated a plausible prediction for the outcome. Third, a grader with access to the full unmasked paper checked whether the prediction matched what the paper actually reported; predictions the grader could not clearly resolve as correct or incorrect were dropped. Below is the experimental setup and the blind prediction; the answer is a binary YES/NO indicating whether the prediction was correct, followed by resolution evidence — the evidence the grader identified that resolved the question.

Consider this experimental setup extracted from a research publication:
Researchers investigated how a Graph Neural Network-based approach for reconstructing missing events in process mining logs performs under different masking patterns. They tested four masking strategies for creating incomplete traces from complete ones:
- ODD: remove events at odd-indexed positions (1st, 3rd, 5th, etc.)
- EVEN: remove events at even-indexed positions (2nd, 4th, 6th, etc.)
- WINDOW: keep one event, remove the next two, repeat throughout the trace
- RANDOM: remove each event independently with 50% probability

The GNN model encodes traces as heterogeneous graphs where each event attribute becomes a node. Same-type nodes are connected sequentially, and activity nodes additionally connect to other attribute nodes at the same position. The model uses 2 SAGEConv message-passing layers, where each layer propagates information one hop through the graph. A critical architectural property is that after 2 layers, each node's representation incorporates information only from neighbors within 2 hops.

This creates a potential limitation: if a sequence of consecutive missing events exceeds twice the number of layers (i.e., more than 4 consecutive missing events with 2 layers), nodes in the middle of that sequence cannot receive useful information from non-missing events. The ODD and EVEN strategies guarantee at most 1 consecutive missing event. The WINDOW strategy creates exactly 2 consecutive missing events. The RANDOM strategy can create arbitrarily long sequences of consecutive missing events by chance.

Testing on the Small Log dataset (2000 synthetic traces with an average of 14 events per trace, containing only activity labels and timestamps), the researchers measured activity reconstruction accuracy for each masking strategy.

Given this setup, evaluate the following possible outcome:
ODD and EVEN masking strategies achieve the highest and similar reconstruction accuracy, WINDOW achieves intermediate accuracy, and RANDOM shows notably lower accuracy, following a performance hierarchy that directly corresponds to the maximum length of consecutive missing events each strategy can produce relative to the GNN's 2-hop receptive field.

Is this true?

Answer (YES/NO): NO